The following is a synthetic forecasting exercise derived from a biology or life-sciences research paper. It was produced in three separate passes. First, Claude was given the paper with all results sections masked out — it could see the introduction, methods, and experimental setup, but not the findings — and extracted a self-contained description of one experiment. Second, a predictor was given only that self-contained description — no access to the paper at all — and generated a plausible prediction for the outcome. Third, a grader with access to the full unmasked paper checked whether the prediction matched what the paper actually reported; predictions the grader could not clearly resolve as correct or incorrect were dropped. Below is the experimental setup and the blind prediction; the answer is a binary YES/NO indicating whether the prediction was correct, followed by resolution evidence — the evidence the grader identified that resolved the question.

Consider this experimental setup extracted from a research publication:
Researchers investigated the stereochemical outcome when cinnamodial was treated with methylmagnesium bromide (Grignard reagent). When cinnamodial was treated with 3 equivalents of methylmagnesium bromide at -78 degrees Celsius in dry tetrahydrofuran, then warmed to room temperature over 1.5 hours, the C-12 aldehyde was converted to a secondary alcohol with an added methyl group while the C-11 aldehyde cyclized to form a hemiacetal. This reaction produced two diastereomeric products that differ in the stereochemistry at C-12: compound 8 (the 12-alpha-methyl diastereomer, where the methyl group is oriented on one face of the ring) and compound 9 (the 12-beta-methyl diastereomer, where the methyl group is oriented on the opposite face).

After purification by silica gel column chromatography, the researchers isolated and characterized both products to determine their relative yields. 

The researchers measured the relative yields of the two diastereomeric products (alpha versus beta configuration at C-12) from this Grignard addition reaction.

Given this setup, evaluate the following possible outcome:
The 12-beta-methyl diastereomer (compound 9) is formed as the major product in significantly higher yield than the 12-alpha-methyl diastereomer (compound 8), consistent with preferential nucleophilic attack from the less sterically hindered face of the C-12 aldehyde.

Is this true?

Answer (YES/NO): YES